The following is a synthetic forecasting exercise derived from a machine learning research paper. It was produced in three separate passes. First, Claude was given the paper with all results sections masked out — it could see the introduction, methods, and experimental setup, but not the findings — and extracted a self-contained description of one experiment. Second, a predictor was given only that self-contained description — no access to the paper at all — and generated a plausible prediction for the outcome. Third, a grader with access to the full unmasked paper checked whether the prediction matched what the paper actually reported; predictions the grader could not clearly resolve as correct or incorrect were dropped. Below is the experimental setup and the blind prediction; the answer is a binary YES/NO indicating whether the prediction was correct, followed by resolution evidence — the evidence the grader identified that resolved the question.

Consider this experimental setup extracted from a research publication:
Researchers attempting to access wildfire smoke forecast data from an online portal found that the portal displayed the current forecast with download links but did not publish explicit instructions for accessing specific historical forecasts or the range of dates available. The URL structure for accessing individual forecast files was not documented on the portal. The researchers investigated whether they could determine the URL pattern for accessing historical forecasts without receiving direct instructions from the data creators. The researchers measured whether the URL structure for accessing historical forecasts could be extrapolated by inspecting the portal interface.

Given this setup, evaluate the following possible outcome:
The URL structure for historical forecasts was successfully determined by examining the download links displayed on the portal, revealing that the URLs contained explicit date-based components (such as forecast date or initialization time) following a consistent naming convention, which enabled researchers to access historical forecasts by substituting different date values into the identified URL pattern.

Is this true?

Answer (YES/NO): NO